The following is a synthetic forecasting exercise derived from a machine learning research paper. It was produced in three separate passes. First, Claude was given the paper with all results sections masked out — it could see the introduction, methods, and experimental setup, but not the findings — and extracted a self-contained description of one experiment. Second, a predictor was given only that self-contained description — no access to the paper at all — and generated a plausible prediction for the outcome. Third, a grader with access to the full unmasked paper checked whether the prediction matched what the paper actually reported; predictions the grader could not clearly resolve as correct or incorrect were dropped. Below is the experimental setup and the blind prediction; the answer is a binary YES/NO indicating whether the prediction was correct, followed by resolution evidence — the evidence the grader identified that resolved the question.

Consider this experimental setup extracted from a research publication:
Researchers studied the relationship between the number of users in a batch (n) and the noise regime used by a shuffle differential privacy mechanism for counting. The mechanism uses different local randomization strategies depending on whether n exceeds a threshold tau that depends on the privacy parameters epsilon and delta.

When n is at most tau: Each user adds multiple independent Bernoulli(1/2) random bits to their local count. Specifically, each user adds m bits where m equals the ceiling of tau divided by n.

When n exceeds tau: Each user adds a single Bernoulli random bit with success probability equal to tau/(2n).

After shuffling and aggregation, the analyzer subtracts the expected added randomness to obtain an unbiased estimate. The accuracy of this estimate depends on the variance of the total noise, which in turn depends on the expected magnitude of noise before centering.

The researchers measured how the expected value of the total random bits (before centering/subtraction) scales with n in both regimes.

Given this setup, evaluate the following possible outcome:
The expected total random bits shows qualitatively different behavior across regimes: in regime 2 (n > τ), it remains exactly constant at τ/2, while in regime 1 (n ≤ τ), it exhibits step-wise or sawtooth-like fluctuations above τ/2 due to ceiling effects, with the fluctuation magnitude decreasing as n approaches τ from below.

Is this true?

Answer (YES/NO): NO